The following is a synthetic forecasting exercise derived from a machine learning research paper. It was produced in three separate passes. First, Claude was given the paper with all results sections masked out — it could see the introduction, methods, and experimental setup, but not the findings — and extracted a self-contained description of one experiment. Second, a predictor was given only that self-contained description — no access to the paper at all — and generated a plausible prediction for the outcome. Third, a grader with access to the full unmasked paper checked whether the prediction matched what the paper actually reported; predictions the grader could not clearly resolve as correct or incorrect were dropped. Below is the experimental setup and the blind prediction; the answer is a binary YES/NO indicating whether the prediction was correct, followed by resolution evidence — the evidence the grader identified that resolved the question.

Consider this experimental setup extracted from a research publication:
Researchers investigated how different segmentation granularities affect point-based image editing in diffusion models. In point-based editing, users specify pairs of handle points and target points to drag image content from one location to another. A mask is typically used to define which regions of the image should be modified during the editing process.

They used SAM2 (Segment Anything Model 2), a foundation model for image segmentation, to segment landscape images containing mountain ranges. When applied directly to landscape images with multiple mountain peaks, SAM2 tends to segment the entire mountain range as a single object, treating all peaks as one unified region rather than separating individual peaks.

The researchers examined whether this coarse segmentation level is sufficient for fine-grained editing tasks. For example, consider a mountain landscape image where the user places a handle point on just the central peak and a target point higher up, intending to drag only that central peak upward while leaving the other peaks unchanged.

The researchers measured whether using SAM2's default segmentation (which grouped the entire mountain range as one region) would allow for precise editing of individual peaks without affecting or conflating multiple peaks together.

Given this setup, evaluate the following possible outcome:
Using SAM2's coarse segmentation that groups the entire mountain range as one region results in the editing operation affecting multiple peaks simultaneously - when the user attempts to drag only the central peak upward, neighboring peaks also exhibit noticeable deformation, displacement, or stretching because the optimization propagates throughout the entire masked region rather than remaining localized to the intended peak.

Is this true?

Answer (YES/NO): YES